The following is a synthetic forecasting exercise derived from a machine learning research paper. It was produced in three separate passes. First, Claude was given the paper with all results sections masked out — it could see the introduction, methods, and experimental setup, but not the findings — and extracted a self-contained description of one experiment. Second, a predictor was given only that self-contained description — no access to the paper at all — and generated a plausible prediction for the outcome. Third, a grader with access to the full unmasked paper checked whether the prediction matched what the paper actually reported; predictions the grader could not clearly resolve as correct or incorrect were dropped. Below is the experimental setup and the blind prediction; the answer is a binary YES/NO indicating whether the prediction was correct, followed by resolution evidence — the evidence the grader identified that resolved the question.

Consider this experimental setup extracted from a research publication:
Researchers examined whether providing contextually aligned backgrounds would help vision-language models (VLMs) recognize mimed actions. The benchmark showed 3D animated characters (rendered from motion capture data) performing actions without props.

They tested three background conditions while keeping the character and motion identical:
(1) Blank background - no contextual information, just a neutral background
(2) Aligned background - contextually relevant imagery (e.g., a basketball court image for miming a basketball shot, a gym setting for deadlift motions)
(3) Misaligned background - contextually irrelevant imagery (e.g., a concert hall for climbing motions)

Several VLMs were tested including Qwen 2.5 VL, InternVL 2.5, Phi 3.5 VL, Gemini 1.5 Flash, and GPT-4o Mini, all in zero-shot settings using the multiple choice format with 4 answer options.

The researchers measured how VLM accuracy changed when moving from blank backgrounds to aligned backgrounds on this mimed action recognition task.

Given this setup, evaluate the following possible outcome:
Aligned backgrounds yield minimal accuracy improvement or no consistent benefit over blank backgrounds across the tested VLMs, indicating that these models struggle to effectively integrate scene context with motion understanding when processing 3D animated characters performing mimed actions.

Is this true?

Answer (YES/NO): NO